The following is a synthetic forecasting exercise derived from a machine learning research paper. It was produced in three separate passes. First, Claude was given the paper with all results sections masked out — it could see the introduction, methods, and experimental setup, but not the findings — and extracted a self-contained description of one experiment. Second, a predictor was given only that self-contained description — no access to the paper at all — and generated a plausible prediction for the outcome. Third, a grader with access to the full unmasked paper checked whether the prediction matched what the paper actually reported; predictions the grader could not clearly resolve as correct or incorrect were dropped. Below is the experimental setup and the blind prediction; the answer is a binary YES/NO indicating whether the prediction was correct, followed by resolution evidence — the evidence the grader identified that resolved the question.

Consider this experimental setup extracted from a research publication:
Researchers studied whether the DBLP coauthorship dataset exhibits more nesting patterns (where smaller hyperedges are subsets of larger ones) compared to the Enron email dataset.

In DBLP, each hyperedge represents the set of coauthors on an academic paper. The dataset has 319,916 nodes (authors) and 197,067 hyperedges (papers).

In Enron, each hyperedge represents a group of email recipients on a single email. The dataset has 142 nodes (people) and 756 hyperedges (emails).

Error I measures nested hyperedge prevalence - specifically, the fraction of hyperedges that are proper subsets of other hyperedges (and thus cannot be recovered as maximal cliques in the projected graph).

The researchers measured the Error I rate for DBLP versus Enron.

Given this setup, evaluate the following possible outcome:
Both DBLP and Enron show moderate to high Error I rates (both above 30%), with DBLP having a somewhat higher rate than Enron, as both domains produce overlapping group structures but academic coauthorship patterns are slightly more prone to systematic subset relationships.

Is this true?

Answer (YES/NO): NO